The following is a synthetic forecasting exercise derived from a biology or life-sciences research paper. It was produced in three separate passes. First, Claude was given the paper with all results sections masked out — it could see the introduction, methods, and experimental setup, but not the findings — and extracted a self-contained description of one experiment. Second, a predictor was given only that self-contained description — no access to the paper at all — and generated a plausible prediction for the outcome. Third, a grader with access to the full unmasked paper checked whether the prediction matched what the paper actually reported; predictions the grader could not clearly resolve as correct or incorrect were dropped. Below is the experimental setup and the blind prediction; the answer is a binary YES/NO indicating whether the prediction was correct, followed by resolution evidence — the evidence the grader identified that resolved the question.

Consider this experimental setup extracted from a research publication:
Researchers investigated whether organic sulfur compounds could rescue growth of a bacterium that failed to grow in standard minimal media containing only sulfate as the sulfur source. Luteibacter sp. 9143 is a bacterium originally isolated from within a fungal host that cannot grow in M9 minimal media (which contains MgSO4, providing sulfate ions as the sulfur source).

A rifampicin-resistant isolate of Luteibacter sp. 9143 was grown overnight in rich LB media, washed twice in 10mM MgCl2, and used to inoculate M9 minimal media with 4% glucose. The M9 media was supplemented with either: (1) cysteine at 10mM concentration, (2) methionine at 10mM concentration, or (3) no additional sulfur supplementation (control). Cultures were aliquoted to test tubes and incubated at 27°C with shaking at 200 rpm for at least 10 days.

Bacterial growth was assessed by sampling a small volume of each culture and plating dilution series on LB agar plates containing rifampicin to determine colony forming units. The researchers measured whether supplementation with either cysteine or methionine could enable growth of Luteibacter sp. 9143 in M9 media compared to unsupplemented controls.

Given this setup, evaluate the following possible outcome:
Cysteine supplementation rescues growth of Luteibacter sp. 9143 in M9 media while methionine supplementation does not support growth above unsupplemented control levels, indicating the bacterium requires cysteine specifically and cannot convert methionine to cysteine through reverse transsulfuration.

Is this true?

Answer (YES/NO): NO